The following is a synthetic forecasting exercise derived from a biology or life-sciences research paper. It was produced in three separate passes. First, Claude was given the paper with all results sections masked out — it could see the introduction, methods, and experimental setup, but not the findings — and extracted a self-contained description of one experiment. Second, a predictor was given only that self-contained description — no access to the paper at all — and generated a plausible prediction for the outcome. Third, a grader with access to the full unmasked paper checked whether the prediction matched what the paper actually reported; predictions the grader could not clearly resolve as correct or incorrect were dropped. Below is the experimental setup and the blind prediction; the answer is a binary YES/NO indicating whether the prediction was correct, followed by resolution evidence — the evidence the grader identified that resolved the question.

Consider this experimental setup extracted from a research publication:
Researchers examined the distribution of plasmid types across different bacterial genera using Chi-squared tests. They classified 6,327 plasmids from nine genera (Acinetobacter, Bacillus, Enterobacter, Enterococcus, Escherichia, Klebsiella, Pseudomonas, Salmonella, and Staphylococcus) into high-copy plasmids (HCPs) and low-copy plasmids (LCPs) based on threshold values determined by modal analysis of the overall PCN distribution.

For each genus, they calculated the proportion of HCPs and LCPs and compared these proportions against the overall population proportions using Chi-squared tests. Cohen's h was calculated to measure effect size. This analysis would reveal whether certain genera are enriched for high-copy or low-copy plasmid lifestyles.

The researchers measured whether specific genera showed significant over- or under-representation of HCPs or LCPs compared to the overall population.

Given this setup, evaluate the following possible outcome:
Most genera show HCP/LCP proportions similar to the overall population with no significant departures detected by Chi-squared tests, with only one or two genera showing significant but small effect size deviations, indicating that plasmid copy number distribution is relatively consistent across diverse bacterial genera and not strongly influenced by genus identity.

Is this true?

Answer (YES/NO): NO